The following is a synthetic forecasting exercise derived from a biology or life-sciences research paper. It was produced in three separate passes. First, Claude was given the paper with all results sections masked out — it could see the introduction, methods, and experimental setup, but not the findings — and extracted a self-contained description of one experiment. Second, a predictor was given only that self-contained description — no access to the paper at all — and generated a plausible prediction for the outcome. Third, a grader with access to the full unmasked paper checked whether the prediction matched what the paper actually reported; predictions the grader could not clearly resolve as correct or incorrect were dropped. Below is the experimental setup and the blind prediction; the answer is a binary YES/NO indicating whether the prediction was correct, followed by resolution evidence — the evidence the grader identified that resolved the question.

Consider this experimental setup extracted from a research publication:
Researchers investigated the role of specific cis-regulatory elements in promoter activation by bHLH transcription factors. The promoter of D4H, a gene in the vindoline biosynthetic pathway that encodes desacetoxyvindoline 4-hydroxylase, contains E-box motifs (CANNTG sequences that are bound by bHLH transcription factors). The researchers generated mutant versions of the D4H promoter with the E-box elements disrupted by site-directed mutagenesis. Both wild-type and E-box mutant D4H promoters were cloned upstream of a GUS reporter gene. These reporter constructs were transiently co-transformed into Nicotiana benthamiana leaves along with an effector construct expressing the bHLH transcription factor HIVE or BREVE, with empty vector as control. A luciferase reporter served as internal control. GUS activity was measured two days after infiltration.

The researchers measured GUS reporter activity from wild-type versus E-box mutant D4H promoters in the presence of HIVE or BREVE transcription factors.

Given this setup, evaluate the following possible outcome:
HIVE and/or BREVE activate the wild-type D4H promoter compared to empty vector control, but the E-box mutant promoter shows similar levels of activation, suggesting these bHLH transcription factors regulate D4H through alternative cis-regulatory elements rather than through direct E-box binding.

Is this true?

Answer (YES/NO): NO